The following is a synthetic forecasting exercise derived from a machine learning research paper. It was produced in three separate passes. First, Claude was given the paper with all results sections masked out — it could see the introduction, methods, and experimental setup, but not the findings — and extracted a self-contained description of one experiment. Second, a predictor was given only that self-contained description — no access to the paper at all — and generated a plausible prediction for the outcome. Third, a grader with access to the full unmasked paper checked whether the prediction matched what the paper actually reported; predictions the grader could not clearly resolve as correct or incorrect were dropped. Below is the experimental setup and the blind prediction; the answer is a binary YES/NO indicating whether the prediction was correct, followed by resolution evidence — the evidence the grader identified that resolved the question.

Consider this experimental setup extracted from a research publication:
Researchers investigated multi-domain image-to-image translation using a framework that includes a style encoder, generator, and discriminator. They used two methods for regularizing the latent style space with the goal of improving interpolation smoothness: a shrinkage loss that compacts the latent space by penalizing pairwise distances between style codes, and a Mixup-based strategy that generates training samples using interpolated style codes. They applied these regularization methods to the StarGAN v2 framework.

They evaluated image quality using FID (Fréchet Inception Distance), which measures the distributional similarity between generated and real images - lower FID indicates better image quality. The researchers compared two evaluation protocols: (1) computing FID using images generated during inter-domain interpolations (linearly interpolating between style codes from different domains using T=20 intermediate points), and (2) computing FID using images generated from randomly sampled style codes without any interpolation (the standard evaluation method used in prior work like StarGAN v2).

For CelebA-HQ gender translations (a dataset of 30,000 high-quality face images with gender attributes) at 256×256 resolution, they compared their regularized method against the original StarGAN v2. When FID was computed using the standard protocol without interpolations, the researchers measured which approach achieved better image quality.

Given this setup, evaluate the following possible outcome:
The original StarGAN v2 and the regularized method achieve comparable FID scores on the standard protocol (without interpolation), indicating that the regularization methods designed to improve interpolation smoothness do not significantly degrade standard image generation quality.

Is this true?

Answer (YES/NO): YES